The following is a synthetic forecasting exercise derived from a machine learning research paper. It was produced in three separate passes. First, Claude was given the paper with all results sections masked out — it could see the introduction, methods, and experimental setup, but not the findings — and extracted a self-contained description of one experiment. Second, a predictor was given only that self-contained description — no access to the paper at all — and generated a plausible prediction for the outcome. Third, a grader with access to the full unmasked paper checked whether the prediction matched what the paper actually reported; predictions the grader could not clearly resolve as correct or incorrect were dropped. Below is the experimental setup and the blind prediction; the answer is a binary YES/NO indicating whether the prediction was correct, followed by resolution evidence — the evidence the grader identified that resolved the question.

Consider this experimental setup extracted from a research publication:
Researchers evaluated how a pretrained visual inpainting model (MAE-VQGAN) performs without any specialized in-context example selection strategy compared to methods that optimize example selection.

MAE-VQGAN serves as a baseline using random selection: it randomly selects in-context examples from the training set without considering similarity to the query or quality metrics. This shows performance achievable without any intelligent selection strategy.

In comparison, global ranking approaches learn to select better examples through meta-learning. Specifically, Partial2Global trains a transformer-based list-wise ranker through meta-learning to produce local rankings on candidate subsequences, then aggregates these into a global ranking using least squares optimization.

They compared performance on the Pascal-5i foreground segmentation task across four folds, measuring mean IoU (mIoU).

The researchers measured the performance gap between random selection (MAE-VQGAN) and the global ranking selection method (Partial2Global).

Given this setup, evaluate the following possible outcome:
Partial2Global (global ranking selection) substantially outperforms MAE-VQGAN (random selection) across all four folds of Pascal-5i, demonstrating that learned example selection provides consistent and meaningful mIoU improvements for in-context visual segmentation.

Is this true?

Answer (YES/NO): YES